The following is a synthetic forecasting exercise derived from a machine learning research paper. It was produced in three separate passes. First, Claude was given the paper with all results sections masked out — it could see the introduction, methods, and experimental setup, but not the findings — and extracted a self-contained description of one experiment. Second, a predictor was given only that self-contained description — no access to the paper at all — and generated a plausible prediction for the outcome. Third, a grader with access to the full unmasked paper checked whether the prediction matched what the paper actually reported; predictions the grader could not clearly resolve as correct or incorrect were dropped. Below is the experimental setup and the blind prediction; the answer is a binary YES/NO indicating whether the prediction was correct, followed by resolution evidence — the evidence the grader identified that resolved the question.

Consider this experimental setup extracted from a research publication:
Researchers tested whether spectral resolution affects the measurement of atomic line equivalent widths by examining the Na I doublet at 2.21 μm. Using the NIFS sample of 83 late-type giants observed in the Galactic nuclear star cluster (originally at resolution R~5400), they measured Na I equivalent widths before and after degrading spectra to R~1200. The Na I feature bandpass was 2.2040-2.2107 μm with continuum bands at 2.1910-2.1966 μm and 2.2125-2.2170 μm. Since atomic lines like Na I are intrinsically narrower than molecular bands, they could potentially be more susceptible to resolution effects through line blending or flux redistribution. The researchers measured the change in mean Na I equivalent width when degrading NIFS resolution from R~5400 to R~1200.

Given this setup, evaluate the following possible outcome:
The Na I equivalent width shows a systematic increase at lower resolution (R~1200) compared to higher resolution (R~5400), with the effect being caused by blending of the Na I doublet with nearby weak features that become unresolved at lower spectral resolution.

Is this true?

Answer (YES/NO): NO